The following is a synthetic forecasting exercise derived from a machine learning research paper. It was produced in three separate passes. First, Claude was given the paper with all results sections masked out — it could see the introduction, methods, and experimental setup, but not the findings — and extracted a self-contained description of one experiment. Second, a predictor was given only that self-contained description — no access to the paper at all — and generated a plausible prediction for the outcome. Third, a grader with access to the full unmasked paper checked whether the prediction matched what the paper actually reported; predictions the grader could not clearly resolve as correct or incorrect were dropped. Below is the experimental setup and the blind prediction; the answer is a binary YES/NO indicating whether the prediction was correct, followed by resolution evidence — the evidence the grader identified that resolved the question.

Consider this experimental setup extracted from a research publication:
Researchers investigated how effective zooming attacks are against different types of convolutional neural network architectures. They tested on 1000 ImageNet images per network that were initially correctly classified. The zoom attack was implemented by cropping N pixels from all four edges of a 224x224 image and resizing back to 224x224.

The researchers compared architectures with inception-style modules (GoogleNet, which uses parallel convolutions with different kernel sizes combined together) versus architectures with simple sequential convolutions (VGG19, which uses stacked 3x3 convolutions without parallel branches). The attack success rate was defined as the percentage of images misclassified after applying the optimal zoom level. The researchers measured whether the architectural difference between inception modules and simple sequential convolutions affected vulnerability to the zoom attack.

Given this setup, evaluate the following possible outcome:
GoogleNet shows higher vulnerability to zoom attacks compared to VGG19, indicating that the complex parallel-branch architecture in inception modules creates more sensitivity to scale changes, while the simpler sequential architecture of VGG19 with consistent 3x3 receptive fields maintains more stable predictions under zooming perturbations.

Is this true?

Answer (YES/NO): NO